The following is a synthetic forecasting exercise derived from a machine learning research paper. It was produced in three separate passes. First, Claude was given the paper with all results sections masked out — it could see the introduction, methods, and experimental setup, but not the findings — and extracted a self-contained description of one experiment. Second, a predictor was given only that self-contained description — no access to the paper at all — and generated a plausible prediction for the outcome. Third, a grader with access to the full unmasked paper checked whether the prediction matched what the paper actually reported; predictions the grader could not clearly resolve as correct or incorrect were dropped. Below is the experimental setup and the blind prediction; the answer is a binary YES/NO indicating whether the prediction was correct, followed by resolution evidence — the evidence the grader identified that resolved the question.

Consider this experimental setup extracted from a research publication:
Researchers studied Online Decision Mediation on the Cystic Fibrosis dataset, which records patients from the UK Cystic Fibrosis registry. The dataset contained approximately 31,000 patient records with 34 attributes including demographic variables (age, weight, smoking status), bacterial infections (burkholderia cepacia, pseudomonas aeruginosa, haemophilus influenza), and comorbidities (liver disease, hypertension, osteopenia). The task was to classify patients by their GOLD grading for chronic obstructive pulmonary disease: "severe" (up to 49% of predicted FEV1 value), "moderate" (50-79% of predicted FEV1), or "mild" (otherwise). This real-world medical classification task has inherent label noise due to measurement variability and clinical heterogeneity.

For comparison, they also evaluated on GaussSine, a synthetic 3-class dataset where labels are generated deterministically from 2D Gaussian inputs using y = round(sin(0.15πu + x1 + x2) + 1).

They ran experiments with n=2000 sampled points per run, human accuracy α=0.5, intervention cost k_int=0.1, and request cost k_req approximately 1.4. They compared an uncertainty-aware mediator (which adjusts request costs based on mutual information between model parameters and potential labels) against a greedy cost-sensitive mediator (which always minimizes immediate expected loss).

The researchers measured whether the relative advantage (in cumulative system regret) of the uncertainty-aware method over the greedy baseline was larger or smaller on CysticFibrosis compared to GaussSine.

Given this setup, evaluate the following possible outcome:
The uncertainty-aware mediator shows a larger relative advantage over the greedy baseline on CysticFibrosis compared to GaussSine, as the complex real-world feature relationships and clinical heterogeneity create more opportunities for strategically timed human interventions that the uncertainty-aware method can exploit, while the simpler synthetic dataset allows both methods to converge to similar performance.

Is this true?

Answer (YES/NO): NO